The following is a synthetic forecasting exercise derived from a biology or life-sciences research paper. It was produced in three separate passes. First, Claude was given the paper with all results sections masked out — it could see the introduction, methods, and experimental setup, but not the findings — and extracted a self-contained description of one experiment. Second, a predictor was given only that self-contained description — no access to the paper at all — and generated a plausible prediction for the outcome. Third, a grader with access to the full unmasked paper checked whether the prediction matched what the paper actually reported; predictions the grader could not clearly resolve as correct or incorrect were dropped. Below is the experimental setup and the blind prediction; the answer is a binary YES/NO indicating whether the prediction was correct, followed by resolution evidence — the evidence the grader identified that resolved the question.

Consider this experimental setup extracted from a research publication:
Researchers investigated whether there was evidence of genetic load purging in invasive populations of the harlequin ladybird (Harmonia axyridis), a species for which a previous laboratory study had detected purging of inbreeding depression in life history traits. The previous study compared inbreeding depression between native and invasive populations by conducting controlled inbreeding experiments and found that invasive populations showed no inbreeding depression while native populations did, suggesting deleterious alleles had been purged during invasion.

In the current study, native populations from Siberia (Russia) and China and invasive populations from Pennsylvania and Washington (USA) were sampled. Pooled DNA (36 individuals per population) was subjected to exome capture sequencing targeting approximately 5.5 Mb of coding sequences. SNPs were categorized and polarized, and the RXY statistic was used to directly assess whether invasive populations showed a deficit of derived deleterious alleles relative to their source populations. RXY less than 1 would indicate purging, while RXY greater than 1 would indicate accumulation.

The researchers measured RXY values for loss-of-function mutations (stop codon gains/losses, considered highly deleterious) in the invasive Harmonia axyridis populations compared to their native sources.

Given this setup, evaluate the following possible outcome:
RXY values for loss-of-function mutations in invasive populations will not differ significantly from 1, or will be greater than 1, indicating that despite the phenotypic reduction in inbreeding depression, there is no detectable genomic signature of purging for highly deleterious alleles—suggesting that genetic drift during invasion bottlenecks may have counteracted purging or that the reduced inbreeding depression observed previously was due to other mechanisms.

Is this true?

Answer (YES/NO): YES